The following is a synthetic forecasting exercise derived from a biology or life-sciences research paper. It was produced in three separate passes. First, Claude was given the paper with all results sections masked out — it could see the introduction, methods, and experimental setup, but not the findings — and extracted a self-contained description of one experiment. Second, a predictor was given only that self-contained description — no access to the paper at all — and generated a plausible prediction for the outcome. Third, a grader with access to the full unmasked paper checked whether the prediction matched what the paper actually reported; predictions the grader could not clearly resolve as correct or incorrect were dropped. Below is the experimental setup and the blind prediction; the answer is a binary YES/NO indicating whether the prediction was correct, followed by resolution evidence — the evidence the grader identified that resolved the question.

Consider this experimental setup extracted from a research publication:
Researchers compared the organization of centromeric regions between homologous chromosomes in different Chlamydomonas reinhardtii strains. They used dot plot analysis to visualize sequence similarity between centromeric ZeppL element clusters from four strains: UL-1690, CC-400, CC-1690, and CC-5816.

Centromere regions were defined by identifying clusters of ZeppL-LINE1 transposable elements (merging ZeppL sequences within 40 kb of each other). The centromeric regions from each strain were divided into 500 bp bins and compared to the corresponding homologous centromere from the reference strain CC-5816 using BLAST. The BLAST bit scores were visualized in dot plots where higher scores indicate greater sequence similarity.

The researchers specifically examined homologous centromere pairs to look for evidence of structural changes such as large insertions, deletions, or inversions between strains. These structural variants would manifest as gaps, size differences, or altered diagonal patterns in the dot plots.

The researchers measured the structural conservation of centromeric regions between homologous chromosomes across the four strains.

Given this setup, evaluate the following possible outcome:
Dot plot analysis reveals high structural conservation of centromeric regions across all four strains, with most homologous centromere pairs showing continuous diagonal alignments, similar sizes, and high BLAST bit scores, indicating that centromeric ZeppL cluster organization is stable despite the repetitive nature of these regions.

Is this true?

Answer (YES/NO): YES